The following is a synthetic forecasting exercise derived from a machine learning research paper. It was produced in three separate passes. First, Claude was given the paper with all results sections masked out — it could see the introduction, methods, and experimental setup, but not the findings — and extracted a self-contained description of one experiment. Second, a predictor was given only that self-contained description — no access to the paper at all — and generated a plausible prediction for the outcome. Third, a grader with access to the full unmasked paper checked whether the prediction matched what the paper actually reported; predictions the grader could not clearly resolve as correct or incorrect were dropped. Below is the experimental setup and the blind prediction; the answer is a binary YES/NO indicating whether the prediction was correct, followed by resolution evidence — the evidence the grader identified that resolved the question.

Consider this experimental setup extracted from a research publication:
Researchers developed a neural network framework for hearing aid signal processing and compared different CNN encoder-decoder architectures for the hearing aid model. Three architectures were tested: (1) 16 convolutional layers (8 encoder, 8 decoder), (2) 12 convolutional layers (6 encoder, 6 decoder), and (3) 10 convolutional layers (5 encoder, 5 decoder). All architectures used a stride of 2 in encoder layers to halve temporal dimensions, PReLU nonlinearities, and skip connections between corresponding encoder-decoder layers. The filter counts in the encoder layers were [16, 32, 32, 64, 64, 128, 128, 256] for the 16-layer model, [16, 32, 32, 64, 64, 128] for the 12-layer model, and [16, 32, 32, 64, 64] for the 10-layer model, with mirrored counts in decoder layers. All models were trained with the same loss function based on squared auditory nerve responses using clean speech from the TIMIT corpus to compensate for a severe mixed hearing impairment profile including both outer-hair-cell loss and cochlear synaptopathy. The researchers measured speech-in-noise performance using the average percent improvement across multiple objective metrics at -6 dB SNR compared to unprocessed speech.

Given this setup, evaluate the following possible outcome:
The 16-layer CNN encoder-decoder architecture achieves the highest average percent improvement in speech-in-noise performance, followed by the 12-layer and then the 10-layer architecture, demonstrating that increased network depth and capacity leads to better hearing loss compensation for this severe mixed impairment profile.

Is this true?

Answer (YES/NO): NO